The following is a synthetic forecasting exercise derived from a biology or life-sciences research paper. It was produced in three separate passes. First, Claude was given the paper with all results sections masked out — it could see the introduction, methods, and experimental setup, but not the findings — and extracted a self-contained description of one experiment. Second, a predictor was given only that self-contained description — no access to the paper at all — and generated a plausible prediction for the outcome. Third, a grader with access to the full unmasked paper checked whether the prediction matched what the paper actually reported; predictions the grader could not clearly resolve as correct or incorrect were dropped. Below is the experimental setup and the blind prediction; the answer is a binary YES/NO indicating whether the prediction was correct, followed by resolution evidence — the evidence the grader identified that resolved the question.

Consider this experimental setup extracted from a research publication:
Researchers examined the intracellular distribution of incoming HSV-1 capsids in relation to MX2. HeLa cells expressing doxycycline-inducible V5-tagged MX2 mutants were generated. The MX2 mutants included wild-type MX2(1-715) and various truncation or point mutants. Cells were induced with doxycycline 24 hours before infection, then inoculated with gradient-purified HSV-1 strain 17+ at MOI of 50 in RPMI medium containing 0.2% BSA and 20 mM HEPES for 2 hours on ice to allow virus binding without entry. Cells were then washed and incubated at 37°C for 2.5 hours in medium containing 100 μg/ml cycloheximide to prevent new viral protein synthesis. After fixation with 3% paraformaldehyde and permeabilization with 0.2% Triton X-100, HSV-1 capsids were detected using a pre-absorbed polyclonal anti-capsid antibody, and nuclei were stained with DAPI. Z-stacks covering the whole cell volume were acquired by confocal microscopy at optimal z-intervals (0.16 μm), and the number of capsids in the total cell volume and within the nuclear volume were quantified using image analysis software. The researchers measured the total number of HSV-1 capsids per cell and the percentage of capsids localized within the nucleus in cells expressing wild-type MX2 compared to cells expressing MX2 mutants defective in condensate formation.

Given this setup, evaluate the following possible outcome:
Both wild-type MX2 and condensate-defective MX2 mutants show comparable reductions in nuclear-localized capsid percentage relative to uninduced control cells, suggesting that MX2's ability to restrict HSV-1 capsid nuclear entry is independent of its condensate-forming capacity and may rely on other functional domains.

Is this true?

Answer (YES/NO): NO